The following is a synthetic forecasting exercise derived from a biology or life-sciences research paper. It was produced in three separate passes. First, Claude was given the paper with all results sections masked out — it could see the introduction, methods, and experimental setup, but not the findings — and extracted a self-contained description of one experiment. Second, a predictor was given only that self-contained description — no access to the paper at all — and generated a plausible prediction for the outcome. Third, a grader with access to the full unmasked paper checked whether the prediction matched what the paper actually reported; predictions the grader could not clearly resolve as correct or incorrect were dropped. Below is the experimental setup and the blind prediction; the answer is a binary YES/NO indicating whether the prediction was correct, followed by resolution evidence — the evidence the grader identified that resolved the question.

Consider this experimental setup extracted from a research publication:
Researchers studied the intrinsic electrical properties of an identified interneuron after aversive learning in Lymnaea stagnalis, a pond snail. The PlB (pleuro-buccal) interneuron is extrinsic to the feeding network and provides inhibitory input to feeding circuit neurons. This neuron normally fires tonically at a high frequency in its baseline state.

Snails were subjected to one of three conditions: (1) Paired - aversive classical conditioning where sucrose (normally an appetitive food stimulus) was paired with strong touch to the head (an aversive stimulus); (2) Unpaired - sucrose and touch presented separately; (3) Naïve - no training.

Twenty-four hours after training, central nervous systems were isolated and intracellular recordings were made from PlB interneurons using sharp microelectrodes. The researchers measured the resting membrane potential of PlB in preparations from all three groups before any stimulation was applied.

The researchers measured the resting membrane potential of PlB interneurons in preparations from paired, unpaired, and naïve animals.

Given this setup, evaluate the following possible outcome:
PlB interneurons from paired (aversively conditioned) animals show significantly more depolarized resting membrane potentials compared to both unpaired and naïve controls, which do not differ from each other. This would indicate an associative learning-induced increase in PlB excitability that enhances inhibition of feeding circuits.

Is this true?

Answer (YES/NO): NO